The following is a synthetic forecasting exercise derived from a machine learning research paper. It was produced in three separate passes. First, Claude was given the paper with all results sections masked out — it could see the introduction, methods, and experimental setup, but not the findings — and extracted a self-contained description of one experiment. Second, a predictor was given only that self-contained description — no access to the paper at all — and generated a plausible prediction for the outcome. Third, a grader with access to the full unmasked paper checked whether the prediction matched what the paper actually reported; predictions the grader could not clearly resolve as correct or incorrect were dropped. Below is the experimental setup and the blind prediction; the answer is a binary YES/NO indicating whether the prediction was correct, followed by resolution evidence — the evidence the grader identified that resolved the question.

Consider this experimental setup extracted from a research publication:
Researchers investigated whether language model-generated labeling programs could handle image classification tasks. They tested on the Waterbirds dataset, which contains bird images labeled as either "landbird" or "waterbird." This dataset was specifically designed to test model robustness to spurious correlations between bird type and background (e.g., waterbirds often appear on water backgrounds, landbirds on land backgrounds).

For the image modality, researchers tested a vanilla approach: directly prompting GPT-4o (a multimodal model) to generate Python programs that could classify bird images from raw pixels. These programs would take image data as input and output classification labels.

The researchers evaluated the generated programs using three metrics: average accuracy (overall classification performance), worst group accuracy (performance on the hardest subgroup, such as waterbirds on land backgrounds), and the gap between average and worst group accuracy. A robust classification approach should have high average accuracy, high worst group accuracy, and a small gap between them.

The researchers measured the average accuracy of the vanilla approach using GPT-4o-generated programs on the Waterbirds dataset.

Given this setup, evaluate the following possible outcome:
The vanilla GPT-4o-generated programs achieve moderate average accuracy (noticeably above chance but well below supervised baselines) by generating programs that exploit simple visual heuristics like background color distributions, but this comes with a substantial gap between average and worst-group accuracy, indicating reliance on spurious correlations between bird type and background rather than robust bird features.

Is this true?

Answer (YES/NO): NO